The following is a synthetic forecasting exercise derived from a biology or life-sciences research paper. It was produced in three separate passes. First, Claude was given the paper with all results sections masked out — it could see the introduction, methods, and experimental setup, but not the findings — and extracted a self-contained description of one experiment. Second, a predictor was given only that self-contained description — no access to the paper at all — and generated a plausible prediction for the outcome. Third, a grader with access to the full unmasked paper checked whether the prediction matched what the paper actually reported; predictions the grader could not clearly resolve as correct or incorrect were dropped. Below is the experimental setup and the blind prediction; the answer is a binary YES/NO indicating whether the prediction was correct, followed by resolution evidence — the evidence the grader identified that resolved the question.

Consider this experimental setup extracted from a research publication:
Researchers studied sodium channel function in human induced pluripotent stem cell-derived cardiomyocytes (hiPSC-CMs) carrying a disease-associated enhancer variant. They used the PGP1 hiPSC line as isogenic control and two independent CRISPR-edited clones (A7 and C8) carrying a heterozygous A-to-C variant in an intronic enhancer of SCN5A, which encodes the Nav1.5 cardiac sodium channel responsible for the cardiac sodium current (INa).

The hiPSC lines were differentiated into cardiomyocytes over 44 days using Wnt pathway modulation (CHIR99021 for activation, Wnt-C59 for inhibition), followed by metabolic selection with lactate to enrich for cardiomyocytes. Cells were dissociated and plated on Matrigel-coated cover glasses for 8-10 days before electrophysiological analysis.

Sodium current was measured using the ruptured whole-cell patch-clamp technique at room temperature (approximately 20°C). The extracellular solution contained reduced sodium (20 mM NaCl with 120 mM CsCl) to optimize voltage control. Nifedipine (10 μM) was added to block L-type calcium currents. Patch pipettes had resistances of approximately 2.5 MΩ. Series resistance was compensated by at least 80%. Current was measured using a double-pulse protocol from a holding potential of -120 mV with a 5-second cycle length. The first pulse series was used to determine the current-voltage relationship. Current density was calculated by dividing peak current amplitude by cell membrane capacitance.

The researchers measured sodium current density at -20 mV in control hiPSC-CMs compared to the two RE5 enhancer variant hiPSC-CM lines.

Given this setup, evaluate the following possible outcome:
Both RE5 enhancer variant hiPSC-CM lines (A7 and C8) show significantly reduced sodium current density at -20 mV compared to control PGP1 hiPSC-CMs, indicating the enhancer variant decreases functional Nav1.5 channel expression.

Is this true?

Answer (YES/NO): YES